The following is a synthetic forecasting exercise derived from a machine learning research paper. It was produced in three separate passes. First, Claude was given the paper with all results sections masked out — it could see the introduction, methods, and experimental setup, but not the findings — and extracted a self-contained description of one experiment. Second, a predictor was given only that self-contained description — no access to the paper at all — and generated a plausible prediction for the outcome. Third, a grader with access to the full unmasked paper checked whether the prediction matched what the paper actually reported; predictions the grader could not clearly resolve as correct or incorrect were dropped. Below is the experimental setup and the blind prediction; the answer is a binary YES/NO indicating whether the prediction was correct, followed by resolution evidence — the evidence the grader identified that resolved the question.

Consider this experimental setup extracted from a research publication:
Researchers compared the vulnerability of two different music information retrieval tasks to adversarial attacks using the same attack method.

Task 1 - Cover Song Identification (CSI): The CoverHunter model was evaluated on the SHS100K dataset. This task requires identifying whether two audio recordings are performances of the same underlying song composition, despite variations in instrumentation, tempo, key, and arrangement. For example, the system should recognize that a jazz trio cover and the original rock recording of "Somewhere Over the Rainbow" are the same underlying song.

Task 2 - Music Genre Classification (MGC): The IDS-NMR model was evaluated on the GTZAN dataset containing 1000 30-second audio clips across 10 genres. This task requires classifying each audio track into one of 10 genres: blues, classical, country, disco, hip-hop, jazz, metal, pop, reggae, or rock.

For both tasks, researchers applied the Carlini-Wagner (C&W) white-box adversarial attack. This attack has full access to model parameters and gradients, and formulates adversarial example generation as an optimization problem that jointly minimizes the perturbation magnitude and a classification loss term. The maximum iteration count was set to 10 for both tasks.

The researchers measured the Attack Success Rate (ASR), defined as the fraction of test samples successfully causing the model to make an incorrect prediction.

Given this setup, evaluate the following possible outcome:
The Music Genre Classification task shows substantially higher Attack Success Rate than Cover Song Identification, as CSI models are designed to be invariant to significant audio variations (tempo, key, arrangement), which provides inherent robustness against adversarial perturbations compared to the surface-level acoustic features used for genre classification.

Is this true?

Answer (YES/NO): NO